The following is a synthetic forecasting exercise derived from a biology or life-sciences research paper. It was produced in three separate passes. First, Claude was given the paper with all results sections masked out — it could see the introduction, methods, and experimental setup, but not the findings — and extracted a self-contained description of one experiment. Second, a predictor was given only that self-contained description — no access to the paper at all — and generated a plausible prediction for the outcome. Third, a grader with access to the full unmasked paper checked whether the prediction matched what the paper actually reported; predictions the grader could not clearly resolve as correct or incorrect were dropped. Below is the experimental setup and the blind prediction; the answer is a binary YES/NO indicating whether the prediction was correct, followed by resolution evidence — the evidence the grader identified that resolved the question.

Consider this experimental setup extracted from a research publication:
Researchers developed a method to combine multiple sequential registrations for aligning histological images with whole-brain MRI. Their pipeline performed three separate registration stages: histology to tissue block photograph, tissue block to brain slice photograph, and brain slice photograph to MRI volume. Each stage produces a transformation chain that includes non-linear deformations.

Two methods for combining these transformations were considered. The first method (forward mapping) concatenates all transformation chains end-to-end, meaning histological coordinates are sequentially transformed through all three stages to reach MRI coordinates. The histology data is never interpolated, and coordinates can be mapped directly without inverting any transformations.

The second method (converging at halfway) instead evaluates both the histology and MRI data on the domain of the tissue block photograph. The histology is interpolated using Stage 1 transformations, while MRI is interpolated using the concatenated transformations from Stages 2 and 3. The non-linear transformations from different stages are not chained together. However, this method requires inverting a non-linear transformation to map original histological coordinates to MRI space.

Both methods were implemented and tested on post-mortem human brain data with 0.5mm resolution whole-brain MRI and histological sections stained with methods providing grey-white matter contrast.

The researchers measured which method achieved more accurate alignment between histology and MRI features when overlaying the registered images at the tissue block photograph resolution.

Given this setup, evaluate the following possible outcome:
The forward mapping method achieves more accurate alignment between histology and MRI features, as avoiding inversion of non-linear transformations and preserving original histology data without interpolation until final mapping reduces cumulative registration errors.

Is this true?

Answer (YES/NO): NO